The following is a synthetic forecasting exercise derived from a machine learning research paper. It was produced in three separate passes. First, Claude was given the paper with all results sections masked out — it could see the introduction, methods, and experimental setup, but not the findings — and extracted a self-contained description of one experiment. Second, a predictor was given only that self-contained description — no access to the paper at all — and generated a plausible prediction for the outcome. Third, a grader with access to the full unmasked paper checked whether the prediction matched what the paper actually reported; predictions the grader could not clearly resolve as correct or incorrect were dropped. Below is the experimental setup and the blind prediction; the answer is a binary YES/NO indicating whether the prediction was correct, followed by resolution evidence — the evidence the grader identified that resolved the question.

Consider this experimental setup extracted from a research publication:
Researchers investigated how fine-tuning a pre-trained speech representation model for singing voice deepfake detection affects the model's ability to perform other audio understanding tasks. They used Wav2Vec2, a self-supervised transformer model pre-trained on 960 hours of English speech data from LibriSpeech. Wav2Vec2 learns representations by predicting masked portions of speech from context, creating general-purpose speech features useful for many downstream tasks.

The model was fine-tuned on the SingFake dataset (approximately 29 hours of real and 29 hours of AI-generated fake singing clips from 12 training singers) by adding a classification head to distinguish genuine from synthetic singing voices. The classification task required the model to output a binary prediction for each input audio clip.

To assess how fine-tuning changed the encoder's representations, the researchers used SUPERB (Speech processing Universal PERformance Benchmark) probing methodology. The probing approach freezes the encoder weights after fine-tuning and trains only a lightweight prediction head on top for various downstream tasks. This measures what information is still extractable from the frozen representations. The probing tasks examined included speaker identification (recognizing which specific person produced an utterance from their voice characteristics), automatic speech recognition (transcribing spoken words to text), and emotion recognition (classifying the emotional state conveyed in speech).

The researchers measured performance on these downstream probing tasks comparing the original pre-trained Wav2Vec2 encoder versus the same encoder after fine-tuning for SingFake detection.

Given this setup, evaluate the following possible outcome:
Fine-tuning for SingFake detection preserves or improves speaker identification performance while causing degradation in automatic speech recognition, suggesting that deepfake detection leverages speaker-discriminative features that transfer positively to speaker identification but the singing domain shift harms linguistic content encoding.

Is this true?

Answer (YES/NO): YES